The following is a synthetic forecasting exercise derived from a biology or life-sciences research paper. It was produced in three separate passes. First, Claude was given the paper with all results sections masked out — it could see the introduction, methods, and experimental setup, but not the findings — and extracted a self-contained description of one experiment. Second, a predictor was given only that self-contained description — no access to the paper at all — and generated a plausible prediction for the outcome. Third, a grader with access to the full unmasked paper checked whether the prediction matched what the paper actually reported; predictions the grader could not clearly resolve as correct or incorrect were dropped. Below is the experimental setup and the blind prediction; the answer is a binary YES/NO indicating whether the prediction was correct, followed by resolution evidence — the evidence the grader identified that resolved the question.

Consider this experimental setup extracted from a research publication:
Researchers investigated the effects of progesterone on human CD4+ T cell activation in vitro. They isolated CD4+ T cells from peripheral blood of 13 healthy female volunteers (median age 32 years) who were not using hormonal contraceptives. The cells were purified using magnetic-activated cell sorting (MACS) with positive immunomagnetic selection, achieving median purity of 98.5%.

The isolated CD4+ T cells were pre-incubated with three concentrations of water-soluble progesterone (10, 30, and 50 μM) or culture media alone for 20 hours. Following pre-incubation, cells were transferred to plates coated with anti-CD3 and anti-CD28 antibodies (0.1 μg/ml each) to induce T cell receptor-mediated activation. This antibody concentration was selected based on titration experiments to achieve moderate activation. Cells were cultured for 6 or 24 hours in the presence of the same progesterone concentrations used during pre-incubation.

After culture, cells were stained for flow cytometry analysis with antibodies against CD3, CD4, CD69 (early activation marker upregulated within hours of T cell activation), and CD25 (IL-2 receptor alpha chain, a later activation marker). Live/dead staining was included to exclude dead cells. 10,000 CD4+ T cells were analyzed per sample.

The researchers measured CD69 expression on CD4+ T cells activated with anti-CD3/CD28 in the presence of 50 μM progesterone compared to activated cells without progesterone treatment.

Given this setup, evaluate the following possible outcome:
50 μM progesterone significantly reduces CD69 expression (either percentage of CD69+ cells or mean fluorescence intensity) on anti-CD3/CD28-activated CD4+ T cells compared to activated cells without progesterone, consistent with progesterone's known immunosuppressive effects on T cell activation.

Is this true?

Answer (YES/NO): YES